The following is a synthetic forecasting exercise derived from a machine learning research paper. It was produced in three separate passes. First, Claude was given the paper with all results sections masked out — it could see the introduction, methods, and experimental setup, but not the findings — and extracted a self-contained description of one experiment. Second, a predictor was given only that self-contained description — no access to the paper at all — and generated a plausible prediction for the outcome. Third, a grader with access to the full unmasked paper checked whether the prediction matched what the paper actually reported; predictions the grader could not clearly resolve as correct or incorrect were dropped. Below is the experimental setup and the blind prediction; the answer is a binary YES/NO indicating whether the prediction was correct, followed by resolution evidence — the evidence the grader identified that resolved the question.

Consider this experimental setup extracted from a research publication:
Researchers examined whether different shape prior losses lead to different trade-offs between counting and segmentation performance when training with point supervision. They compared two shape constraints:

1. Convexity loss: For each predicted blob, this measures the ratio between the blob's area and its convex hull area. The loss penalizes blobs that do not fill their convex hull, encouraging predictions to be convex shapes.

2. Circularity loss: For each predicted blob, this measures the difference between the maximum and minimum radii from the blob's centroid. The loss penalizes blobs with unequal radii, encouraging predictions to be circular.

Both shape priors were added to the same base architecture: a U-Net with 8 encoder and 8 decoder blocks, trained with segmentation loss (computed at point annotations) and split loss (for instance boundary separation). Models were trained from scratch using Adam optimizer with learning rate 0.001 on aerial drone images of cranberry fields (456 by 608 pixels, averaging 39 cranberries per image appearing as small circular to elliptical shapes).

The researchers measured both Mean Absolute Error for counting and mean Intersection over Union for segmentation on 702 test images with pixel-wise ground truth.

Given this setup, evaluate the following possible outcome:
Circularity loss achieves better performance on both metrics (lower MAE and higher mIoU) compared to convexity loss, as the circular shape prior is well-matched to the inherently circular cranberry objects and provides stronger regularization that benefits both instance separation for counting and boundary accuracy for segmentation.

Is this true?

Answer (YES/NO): NO